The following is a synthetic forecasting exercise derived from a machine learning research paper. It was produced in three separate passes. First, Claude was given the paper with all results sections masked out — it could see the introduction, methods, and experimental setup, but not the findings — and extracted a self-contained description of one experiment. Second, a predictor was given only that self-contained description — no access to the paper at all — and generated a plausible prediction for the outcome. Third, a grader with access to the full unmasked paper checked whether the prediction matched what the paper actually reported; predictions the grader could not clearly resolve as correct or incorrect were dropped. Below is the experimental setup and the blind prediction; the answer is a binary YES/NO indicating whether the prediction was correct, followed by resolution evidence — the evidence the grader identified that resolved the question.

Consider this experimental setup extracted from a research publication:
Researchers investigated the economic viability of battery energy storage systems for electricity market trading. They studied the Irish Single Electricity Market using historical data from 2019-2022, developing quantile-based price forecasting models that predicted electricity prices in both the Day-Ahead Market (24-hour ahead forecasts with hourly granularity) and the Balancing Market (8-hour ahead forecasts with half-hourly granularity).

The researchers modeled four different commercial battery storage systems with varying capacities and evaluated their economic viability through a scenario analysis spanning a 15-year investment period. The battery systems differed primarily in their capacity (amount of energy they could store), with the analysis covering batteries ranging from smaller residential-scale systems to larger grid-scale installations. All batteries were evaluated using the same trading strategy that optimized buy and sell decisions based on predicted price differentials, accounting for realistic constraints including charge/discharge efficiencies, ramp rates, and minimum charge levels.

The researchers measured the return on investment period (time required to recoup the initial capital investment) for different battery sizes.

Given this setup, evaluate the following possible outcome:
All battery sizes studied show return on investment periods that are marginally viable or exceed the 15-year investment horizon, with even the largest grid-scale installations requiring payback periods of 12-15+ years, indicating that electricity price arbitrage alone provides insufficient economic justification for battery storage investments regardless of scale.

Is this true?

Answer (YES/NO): NO